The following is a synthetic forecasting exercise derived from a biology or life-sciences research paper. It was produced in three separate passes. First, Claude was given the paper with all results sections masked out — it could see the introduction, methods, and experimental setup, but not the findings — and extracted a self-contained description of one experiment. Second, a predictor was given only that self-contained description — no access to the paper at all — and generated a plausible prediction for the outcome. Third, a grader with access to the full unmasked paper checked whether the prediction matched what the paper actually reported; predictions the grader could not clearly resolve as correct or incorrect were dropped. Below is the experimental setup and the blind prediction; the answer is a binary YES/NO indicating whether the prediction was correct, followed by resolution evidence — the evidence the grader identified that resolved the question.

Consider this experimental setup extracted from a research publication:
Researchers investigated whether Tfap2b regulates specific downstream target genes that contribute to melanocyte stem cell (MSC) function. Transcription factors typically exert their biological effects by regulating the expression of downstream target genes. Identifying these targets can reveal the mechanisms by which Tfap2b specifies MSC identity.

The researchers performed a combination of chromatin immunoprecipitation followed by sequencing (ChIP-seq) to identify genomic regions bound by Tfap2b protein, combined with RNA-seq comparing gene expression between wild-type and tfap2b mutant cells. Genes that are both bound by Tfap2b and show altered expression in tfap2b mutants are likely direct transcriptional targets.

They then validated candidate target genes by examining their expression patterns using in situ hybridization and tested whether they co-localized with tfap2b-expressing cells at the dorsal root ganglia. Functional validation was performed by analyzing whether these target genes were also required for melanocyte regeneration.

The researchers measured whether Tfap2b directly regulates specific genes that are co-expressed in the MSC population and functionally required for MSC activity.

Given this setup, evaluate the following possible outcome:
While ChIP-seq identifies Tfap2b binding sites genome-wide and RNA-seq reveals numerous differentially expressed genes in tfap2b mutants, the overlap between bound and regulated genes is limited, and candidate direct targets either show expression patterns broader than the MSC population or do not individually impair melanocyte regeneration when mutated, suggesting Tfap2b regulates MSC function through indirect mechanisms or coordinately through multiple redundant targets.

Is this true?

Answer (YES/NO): NO